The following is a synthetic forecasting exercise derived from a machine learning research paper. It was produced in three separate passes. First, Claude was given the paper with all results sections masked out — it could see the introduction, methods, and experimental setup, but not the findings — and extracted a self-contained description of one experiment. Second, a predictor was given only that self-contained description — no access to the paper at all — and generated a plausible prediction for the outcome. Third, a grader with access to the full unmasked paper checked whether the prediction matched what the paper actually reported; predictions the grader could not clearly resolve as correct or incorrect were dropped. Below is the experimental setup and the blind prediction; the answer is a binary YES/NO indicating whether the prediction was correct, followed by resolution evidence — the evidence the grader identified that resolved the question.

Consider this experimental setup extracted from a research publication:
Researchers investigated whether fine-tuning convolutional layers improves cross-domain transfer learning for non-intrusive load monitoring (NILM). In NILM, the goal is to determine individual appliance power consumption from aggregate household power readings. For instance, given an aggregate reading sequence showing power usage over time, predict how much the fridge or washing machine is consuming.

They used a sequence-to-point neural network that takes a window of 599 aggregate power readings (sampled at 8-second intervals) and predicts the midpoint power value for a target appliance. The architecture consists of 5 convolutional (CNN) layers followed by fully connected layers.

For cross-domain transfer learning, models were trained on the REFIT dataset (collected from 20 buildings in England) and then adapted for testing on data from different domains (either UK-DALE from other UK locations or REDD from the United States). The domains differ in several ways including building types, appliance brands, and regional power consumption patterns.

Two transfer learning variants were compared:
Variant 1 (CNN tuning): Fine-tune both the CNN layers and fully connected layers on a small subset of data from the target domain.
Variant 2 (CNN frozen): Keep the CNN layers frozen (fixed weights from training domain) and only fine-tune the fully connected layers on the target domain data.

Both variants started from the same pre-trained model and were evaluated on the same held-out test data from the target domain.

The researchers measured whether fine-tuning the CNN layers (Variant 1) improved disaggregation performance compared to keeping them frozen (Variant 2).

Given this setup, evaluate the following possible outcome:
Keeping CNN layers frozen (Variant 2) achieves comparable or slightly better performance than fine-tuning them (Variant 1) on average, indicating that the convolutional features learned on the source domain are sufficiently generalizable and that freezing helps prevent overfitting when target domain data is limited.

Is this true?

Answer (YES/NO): YES